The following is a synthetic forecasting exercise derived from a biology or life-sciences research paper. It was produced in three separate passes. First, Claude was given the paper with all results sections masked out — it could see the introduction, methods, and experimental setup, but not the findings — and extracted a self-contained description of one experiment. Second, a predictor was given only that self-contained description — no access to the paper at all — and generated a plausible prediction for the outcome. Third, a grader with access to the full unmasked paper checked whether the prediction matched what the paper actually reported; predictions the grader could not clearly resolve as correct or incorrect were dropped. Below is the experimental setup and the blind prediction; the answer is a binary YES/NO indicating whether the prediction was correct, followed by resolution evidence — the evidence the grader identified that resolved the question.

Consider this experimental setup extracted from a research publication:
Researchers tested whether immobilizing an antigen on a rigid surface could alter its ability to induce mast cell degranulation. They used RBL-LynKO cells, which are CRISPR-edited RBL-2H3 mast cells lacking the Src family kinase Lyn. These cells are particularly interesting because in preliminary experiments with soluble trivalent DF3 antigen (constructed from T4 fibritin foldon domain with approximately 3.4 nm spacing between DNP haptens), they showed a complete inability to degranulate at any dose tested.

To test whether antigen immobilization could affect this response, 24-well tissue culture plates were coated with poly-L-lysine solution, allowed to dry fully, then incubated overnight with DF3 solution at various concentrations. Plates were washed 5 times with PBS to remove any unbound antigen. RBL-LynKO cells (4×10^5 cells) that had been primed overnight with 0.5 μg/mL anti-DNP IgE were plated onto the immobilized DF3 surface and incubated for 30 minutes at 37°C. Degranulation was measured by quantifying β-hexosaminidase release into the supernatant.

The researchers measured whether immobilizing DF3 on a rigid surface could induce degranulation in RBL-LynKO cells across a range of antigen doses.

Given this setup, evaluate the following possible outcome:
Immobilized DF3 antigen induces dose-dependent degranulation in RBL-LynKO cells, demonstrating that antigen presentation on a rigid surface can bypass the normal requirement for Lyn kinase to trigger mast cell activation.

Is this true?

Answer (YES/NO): YES